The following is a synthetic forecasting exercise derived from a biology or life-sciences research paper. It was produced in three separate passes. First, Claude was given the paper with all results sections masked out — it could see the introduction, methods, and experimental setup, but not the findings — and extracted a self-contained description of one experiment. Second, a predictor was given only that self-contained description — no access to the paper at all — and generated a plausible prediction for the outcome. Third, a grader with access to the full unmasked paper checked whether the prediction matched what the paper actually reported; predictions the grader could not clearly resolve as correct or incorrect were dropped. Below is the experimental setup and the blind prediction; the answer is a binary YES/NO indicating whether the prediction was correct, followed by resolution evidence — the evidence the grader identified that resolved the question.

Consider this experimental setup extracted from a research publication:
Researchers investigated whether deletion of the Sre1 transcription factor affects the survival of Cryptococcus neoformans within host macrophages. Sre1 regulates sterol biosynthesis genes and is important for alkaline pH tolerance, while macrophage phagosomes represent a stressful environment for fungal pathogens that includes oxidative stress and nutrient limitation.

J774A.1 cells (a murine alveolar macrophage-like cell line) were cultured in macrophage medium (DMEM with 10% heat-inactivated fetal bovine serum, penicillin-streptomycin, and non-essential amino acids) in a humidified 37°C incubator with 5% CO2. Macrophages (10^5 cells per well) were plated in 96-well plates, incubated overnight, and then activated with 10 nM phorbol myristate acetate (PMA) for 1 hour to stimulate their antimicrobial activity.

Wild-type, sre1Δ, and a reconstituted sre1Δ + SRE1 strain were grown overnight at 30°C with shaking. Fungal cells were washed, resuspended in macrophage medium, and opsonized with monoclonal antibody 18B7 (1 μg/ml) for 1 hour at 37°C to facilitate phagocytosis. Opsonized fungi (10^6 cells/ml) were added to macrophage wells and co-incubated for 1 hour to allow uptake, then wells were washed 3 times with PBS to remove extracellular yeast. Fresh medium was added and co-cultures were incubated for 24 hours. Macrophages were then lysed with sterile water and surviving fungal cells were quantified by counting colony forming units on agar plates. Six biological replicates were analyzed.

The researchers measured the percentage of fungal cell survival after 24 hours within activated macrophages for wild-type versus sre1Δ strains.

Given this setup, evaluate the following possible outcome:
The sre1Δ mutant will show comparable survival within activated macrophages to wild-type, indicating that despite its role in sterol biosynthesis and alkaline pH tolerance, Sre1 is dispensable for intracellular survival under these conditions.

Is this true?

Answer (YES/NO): NO